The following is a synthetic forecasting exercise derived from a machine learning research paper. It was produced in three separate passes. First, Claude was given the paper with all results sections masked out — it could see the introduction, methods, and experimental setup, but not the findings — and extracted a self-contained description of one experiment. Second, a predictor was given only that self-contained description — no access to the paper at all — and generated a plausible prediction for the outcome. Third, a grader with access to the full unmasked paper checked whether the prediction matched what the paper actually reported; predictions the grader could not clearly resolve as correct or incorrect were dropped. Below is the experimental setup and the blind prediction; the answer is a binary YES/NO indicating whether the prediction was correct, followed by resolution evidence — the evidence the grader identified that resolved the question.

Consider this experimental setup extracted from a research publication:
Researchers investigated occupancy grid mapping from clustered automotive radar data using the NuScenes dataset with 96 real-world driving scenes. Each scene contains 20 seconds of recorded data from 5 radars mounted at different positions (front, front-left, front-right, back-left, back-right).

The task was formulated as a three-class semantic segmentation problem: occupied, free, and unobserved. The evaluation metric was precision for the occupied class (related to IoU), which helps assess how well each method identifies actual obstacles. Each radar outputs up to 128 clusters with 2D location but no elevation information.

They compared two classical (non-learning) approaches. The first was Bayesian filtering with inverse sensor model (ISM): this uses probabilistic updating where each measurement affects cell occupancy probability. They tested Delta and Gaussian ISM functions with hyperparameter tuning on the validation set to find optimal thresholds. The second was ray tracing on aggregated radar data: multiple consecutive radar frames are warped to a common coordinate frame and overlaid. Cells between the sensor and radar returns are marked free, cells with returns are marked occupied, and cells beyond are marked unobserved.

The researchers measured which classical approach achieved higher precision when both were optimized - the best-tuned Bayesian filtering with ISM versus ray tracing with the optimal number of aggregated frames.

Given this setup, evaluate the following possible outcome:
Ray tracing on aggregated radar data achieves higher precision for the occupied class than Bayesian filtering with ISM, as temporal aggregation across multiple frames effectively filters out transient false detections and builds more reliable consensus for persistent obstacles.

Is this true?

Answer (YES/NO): YES